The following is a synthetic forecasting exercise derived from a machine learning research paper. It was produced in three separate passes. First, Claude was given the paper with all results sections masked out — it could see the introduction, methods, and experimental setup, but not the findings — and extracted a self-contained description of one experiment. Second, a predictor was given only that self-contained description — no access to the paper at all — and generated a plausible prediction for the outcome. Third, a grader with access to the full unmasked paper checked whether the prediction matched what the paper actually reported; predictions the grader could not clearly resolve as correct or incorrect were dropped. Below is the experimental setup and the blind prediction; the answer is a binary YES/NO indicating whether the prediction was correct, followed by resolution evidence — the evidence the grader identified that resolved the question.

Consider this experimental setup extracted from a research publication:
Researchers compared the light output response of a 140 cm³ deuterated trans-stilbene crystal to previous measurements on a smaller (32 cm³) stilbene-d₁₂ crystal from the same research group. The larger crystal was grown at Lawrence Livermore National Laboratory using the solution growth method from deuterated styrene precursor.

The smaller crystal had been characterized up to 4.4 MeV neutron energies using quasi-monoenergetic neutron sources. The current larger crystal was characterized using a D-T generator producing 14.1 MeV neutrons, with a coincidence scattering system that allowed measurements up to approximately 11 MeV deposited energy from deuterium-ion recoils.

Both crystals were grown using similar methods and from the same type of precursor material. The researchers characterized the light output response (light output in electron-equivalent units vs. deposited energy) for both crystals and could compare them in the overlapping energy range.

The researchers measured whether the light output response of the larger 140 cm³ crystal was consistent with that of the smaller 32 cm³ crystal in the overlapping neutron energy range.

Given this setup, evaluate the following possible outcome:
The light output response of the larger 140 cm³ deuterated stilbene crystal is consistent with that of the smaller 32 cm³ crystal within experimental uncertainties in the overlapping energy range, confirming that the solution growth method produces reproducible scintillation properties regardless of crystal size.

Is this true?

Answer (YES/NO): YES